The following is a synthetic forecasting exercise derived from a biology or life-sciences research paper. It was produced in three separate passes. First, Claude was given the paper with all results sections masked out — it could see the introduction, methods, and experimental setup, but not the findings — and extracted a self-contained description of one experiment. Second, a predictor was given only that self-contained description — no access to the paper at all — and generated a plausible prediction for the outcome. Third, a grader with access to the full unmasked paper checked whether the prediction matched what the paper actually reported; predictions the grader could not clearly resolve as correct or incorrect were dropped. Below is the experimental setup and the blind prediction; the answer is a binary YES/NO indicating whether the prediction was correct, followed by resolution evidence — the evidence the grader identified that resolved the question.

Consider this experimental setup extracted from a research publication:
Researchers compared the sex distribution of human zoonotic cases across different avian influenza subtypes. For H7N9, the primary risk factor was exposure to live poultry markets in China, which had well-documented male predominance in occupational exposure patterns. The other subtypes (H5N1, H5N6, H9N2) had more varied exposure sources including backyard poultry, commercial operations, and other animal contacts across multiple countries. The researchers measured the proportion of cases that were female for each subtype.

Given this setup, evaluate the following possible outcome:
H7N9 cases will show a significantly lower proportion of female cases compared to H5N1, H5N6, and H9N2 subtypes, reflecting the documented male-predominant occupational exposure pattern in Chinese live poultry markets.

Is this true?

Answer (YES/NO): YES